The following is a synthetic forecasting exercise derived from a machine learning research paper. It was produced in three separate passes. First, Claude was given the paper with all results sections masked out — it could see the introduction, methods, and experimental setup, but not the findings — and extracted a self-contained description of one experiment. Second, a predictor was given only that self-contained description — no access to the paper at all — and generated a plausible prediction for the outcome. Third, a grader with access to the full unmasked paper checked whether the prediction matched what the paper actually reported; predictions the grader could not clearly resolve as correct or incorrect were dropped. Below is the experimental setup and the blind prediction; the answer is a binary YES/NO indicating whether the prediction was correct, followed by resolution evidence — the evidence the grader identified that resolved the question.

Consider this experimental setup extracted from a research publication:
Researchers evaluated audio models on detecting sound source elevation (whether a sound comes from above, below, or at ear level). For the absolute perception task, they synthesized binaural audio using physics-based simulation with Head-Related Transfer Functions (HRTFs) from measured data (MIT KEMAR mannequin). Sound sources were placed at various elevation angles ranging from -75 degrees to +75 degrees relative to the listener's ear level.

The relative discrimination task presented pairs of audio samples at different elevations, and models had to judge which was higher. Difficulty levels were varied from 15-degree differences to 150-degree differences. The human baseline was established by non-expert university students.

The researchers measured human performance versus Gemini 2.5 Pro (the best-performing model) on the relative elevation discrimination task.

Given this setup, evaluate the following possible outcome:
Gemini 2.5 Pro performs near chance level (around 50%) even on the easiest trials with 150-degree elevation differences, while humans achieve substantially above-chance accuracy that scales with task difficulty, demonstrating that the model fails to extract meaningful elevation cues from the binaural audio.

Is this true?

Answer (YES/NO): NO